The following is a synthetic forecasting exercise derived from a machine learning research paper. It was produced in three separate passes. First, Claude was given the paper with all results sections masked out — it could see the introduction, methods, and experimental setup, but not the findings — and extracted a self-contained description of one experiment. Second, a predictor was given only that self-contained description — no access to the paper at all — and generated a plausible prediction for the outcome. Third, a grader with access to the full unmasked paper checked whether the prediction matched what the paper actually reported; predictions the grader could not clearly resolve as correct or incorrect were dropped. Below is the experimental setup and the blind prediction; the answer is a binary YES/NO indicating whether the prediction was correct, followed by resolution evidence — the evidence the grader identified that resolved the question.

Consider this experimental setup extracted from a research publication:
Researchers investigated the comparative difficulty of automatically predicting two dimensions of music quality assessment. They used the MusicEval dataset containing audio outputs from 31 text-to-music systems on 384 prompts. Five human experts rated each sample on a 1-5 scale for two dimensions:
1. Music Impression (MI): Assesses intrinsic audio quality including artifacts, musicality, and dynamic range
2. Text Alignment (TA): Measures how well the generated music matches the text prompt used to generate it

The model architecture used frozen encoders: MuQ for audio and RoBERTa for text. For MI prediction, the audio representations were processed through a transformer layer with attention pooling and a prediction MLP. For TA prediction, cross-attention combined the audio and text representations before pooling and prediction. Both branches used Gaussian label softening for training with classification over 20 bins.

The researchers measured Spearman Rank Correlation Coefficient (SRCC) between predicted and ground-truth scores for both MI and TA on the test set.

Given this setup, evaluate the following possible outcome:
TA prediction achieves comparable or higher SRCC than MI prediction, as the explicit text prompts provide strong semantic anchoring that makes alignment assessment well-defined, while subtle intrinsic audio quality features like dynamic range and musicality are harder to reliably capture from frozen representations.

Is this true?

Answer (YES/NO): NO